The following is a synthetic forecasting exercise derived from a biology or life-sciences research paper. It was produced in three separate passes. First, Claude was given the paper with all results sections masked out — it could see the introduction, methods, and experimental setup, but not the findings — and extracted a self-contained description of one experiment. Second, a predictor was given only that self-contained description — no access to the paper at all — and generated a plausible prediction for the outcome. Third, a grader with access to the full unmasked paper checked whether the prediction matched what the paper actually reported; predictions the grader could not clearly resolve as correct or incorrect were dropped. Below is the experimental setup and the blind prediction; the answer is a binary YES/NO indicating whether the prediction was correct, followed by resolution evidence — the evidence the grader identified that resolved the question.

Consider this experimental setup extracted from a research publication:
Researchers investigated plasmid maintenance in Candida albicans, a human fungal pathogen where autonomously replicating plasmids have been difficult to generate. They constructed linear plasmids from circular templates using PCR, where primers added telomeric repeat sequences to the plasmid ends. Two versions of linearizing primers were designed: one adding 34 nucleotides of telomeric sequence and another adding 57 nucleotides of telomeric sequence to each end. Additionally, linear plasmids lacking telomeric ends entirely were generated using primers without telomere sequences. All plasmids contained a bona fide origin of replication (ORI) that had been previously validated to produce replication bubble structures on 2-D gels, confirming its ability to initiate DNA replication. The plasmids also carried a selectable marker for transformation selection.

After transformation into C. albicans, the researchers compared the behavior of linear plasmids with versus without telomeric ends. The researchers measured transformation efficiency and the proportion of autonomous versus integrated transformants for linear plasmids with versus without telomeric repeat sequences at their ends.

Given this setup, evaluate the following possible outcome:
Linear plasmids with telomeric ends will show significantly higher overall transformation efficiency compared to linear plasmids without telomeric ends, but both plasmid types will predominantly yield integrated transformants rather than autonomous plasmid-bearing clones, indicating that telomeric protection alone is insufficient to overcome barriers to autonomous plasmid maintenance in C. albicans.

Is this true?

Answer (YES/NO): NO